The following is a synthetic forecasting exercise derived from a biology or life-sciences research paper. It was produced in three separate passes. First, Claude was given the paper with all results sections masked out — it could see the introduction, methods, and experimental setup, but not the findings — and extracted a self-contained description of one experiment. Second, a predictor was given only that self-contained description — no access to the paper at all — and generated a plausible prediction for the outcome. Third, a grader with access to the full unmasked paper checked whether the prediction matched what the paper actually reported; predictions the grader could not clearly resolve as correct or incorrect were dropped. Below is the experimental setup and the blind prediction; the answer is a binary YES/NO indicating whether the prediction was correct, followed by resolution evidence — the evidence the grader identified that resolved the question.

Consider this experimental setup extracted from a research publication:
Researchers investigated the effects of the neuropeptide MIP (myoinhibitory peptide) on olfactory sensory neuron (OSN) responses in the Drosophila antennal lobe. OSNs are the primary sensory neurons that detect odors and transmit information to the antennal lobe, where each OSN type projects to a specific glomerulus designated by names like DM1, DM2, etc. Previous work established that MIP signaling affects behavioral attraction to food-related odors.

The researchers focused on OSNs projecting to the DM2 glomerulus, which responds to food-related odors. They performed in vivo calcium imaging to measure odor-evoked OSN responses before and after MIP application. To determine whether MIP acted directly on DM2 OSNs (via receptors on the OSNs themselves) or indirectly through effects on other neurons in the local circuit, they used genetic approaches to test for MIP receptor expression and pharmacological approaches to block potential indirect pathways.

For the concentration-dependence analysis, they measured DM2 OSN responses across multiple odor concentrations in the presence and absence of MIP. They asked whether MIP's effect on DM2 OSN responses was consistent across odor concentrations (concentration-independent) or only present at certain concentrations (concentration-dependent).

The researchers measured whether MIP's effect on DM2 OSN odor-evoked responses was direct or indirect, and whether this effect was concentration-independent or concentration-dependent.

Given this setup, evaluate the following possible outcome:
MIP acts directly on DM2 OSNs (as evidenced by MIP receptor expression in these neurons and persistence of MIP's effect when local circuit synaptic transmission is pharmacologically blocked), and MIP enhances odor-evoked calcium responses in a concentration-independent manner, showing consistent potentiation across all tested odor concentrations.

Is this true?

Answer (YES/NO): NO